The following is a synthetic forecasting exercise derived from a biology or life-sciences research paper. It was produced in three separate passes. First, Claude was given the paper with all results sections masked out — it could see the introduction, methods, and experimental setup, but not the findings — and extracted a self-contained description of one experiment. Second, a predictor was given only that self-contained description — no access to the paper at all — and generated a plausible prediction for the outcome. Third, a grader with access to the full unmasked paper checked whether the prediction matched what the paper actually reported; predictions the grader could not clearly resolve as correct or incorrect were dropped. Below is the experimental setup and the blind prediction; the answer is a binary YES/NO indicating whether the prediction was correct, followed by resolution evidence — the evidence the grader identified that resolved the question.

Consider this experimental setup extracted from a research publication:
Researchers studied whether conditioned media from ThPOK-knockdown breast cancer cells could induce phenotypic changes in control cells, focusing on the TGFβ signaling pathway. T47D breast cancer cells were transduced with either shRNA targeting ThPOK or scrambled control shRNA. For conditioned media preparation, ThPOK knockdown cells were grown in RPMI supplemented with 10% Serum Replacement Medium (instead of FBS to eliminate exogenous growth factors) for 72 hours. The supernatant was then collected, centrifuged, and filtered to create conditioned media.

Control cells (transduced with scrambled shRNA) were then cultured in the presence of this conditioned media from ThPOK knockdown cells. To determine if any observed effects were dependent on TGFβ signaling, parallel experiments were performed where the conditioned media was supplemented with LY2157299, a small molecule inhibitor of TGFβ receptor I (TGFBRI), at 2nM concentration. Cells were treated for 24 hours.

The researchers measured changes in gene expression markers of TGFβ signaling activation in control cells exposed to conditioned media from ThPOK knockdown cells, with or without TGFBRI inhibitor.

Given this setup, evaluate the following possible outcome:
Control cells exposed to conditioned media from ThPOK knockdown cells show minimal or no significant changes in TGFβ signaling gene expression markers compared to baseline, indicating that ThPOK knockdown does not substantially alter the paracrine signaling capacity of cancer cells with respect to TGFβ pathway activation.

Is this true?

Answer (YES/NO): NO